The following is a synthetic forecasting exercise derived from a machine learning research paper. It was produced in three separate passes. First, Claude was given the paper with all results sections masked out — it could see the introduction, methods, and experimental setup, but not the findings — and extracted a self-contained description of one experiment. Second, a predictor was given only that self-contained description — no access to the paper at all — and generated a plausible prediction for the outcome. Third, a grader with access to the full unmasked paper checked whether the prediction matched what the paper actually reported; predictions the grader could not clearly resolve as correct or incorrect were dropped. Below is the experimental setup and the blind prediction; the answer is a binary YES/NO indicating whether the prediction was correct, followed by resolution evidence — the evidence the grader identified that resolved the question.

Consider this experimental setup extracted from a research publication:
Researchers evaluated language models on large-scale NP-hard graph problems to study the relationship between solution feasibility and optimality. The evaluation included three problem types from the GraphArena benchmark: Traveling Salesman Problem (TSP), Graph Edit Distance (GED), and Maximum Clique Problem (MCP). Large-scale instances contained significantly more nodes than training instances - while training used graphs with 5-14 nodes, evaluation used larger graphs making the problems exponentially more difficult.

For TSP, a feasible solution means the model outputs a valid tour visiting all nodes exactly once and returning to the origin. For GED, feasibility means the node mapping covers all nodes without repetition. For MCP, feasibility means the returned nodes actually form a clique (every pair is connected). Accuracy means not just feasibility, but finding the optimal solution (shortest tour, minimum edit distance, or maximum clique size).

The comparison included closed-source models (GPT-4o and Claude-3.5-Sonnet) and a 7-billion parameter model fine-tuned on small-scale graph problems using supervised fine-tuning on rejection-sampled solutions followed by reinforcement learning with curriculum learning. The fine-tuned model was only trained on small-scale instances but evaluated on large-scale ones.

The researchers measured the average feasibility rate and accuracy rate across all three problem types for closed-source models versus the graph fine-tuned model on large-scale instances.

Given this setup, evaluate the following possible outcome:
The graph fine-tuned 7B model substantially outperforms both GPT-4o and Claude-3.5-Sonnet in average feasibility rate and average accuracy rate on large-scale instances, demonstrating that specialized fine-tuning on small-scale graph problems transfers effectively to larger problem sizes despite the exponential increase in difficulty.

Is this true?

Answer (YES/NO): NO